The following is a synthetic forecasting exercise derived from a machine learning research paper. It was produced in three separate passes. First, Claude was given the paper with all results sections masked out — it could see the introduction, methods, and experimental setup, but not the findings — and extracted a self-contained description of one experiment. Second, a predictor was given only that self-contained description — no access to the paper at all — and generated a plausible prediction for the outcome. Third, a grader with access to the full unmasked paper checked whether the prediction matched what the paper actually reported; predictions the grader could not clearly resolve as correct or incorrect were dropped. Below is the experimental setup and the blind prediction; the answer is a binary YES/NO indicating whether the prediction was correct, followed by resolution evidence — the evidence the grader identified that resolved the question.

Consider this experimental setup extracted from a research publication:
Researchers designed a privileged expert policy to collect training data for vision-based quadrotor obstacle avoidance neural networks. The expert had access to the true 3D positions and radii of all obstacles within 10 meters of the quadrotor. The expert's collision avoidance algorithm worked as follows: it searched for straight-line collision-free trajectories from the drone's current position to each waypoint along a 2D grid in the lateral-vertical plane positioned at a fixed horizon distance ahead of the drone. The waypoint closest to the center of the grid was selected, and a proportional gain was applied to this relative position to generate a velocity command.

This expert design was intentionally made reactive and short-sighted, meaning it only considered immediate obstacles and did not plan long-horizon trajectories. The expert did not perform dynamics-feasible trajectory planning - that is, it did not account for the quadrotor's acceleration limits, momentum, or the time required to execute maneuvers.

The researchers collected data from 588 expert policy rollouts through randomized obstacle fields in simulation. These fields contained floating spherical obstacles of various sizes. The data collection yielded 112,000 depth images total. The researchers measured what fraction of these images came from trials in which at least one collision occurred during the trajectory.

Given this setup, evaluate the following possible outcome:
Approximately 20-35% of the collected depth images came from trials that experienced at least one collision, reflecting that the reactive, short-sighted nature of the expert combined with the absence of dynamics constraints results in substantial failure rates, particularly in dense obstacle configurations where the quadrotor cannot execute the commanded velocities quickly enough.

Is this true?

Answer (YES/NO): YES